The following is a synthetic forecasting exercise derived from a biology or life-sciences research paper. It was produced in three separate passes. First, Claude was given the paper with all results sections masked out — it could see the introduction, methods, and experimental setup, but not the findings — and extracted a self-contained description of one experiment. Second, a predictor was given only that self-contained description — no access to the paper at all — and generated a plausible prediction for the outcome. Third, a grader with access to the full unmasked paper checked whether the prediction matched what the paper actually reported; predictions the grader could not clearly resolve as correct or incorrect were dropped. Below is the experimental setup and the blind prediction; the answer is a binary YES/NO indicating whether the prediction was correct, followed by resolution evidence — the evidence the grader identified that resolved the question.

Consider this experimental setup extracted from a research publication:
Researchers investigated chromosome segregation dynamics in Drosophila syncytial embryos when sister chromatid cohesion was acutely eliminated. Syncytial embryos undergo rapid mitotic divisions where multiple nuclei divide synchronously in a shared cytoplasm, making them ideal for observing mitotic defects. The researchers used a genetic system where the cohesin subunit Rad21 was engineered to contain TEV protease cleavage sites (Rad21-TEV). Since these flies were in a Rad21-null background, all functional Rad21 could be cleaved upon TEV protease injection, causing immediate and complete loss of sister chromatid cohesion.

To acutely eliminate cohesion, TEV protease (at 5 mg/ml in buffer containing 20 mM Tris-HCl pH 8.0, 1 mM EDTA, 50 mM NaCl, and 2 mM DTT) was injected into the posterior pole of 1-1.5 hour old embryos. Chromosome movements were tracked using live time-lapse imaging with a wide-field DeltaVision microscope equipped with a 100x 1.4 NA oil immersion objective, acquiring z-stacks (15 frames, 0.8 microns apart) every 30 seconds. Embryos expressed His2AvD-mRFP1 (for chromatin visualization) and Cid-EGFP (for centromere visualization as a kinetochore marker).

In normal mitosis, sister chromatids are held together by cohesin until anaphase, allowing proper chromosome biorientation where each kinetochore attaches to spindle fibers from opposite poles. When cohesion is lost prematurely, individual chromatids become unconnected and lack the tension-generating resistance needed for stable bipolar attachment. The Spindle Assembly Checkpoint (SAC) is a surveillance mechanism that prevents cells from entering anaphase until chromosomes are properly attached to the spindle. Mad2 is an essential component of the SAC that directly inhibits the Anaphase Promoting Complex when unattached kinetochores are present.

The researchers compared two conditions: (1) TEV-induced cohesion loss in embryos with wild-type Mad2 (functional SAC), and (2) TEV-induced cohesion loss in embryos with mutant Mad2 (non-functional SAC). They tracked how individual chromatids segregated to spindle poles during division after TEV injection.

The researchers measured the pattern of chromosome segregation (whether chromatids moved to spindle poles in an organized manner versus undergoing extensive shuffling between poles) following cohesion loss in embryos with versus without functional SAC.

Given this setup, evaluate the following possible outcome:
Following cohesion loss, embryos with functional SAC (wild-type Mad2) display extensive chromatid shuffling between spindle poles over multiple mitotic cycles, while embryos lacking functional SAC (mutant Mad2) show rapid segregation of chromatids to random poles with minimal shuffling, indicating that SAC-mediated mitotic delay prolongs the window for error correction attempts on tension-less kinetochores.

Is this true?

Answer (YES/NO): NO